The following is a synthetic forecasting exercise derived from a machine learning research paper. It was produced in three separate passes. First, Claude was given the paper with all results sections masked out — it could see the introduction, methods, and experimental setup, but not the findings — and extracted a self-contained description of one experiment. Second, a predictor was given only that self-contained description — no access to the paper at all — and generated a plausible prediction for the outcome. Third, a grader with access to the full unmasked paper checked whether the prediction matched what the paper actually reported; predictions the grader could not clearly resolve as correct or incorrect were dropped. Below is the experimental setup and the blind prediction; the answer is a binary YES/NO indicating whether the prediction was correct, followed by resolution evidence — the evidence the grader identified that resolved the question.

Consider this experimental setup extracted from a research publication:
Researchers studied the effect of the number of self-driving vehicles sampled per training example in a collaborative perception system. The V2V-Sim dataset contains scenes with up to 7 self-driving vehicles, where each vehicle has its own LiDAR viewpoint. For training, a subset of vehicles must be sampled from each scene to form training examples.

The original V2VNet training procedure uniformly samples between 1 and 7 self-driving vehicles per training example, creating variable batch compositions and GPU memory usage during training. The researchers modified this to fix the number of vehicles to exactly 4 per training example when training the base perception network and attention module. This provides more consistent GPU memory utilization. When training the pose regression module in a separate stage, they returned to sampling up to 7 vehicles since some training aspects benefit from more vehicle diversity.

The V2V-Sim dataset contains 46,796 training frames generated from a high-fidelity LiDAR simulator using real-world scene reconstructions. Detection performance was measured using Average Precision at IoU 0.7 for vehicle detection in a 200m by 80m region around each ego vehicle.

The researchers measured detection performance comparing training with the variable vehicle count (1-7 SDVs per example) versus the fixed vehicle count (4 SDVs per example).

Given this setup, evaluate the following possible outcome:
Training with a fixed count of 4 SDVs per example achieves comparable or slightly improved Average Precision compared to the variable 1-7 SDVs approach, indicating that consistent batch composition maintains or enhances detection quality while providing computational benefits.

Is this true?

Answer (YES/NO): YES